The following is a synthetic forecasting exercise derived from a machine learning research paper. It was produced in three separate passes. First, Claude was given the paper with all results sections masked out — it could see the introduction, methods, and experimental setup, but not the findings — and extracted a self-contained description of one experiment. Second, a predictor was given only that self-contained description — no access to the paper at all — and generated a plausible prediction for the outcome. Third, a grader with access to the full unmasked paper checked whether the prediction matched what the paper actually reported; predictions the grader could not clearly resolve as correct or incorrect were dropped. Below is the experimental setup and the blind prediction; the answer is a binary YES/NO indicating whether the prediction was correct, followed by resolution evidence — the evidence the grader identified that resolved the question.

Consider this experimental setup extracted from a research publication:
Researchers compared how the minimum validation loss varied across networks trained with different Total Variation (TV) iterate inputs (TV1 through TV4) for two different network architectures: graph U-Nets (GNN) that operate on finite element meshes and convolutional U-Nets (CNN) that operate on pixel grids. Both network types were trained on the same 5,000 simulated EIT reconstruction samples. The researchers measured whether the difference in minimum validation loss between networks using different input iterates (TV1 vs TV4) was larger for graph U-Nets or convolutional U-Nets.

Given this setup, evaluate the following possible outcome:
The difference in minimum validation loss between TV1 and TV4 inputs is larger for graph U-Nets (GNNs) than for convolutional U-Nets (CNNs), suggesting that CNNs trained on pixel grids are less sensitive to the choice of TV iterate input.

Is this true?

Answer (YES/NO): YES